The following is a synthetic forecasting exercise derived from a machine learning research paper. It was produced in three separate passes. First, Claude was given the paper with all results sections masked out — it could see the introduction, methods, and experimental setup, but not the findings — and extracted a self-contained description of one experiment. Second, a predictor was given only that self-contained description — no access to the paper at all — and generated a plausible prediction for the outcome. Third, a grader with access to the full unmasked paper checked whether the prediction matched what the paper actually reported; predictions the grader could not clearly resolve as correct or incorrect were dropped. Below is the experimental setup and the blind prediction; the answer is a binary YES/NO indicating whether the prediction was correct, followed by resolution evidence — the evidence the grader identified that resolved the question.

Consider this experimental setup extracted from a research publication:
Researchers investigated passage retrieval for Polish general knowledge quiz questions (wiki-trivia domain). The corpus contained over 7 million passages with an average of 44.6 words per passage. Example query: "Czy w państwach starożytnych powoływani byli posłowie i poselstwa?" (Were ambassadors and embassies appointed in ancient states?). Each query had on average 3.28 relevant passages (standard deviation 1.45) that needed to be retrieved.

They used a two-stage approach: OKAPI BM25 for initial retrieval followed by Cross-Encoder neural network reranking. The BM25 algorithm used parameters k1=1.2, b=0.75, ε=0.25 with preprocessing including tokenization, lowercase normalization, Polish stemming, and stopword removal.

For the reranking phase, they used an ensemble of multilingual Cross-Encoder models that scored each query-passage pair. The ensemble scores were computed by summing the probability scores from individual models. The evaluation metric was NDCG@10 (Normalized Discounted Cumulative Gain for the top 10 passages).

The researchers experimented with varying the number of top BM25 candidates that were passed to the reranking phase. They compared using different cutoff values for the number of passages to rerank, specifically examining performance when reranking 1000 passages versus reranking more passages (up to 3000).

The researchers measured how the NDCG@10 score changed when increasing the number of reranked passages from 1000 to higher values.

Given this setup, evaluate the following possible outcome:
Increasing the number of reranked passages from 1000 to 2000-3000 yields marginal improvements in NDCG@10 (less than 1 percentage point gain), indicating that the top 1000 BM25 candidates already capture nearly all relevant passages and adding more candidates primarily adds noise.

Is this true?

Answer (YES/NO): YES